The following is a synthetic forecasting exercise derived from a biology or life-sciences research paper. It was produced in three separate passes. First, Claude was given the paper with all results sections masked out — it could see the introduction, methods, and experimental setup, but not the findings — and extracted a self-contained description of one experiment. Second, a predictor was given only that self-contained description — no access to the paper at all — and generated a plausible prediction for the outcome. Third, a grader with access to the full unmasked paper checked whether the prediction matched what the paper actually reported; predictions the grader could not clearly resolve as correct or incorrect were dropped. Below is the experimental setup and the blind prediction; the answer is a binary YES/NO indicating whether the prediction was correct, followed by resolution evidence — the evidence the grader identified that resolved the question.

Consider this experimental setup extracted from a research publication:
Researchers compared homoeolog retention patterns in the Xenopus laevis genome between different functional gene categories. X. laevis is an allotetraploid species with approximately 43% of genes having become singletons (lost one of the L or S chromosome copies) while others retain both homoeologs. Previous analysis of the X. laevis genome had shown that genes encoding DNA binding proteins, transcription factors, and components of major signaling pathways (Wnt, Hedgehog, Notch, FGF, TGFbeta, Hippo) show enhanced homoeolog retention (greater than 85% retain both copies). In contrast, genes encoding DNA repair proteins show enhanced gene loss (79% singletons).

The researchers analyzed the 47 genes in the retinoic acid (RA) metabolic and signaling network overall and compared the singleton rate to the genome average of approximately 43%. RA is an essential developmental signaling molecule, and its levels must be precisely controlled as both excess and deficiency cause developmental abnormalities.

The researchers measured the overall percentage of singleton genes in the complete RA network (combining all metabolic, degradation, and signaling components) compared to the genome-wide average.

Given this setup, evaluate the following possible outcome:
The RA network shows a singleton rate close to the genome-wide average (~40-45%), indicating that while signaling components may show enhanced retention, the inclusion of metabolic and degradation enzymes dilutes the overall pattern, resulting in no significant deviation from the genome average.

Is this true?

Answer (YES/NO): YES